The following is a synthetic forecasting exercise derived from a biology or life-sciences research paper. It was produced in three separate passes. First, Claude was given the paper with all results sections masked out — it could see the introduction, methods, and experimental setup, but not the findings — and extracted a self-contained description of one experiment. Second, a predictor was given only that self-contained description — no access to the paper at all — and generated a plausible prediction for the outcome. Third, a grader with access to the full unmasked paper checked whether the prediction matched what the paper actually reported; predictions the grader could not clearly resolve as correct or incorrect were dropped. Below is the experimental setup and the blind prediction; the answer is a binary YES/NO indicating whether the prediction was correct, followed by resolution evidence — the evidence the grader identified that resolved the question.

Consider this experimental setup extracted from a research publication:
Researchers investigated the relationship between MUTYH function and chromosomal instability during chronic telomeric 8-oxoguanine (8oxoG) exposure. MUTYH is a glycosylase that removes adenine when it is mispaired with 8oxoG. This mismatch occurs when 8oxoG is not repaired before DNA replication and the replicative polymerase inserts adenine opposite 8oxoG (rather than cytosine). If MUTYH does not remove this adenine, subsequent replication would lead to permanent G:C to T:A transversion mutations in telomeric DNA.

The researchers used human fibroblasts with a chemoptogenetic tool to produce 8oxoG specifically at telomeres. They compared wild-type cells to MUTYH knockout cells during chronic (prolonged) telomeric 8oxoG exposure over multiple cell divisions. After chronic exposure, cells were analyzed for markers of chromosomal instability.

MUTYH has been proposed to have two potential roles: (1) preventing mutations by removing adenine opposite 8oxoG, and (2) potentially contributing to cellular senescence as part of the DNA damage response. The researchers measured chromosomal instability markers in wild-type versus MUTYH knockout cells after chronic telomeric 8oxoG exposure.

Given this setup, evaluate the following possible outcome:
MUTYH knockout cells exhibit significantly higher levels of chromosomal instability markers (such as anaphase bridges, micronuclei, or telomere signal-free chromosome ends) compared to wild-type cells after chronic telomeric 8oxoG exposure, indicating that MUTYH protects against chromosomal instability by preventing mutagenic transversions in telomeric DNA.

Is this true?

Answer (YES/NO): NO